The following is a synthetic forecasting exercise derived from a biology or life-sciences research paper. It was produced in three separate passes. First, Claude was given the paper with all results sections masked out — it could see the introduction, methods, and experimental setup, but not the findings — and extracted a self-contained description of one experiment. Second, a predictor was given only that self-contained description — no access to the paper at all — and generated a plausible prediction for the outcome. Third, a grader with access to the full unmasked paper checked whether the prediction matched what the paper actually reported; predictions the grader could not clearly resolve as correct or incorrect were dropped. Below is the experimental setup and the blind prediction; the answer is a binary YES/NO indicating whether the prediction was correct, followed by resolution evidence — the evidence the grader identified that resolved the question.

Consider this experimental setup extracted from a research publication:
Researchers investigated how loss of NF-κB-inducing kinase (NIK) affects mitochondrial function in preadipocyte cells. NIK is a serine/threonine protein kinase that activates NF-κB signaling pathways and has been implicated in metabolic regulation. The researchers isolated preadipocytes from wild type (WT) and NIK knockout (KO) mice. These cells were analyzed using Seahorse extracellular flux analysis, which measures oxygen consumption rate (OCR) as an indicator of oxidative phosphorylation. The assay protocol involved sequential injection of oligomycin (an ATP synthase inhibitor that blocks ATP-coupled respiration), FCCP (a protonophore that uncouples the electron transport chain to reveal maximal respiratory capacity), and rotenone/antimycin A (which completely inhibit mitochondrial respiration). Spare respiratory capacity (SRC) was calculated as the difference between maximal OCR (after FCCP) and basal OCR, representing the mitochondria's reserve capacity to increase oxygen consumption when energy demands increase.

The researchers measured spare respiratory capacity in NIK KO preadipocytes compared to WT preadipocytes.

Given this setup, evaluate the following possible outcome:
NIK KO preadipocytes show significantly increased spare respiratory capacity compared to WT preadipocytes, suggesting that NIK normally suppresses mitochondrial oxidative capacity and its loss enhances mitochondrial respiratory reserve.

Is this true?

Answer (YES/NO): NO